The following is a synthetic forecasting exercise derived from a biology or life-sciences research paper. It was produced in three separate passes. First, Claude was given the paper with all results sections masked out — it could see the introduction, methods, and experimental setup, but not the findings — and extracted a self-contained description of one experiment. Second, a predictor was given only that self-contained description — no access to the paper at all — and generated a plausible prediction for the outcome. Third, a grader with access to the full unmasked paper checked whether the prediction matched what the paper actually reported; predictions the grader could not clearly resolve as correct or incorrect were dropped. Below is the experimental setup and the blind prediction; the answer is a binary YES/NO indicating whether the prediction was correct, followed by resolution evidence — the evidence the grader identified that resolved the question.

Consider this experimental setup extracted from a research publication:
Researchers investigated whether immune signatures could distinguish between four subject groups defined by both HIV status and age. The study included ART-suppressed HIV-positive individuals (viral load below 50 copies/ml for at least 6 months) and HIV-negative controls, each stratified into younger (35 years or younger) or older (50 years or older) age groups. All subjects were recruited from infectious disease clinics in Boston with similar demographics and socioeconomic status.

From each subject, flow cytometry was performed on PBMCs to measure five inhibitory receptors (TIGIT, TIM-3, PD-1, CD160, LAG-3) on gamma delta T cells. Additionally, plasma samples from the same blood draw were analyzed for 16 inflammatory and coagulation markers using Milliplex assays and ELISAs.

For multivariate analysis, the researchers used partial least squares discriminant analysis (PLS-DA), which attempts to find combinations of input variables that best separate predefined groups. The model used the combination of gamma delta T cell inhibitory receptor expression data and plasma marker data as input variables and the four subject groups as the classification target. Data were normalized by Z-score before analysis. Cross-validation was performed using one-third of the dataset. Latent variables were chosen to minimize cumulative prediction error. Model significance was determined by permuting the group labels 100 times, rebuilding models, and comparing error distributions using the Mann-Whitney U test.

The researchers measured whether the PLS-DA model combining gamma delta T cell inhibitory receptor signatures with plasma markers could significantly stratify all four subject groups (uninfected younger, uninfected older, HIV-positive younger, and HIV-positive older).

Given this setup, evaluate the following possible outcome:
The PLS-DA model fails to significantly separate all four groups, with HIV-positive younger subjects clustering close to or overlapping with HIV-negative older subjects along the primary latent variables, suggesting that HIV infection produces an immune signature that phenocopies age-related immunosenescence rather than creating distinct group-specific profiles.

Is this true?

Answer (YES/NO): NO